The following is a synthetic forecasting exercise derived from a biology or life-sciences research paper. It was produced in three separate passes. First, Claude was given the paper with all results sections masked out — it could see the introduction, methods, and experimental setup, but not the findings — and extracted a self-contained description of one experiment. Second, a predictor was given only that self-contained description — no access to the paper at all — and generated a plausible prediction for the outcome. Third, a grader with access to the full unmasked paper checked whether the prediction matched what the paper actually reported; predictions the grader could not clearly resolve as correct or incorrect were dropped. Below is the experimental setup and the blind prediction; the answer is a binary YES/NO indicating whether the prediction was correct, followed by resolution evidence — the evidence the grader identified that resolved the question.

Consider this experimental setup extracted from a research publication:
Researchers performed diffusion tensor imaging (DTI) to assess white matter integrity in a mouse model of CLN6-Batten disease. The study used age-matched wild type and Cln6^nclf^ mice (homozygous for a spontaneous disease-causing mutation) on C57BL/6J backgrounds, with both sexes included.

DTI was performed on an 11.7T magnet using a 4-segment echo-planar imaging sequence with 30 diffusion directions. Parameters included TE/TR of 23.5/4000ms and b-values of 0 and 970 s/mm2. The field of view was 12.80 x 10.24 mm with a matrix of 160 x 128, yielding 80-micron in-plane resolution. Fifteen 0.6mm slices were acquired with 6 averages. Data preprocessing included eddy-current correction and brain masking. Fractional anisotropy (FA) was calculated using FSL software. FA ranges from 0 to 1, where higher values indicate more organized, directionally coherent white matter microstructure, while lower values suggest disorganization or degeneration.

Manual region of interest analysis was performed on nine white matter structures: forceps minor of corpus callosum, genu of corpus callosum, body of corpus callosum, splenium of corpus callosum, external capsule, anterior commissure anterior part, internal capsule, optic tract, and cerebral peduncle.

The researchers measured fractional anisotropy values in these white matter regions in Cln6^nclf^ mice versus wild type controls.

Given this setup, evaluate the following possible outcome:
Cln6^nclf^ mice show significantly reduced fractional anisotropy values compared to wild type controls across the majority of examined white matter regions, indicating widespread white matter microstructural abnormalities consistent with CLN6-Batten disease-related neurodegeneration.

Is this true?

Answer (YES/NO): NO